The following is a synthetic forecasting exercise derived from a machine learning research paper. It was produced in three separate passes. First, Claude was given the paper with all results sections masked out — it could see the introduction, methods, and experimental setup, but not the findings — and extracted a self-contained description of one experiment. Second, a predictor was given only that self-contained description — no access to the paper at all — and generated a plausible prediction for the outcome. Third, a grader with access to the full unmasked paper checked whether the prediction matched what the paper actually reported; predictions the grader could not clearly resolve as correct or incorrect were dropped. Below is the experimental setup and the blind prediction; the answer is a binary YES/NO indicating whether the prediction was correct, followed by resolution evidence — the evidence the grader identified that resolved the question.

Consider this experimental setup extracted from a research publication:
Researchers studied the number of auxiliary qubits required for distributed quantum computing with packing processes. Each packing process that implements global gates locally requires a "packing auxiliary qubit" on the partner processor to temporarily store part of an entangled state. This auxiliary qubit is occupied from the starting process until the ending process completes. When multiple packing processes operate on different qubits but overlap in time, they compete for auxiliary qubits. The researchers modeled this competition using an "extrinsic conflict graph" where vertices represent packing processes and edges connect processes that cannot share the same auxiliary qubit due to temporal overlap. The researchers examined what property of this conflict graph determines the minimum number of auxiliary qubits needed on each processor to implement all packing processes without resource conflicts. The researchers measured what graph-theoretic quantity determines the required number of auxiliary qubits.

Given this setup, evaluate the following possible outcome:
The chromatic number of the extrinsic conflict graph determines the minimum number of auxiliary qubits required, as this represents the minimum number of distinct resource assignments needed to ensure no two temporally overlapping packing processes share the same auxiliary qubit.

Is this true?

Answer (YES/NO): YES